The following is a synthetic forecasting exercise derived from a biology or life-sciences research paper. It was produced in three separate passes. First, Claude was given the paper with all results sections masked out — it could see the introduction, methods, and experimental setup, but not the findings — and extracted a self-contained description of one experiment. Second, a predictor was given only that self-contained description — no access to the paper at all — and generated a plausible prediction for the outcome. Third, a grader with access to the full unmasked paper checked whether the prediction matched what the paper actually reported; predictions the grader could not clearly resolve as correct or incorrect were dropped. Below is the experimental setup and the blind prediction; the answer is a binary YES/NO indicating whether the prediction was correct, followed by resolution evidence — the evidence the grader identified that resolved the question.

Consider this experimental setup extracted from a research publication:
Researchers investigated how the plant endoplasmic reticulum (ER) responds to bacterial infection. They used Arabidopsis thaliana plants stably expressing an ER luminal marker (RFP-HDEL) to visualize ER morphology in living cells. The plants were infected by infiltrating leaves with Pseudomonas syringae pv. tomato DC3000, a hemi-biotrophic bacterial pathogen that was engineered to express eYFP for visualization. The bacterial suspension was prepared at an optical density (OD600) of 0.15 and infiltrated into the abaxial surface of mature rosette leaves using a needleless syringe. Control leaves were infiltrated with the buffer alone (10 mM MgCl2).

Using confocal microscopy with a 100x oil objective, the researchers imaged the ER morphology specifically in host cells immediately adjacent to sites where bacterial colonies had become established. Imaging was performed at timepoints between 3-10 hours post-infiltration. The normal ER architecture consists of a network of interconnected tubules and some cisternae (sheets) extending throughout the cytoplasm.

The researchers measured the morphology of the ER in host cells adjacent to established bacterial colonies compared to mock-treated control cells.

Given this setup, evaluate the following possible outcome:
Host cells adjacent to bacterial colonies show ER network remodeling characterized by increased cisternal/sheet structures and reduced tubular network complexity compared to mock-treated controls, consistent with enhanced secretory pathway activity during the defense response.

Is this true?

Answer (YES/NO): NO